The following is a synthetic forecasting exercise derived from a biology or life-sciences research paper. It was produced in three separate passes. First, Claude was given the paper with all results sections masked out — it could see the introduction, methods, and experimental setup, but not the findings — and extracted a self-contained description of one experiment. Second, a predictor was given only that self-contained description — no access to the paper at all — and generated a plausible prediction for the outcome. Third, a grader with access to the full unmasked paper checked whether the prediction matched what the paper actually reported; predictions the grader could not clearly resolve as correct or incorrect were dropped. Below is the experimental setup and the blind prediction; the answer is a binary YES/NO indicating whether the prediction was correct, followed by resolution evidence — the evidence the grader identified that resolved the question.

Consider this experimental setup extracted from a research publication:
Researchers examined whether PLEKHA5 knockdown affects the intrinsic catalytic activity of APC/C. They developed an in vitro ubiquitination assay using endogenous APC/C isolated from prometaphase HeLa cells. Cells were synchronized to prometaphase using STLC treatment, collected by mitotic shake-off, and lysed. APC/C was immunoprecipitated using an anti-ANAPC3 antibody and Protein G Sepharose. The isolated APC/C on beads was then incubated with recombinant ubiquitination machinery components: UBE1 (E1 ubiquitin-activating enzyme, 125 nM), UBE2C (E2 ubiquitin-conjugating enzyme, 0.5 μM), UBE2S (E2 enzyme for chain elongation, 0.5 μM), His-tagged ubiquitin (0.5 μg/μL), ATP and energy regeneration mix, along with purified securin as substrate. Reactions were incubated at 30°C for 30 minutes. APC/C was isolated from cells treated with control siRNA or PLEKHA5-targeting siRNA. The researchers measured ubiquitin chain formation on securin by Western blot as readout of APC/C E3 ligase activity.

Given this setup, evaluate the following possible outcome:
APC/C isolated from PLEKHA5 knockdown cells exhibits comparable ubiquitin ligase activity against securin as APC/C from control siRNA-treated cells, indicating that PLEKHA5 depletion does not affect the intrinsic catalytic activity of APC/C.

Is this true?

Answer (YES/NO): NO